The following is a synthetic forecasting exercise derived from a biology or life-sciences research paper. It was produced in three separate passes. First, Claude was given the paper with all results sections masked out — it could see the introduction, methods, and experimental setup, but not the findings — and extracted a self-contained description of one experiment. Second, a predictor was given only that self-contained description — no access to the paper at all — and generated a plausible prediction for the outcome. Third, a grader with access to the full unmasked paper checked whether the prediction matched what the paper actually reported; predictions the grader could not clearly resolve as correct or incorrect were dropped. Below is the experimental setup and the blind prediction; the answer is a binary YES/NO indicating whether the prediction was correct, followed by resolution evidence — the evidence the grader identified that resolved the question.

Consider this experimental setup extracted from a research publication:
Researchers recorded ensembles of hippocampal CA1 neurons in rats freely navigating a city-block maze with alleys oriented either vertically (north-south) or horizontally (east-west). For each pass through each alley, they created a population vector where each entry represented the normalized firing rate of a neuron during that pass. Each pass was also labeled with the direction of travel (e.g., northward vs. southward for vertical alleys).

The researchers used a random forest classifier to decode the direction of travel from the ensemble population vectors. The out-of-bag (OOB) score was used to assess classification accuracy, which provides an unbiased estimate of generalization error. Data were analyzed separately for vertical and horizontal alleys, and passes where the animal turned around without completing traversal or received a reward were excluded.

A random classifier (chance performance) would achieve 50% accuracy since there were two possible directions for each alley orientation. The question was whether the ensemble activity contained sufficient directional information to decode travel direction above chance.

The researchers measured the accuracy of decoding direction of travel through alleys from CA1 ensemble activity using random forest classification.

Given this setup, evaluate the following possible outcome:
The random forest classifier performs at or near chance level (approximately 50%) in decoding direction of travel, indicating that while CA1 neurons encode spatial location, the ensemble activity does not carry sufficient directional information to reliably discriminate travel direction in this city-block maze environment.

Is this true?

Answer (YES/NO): NO